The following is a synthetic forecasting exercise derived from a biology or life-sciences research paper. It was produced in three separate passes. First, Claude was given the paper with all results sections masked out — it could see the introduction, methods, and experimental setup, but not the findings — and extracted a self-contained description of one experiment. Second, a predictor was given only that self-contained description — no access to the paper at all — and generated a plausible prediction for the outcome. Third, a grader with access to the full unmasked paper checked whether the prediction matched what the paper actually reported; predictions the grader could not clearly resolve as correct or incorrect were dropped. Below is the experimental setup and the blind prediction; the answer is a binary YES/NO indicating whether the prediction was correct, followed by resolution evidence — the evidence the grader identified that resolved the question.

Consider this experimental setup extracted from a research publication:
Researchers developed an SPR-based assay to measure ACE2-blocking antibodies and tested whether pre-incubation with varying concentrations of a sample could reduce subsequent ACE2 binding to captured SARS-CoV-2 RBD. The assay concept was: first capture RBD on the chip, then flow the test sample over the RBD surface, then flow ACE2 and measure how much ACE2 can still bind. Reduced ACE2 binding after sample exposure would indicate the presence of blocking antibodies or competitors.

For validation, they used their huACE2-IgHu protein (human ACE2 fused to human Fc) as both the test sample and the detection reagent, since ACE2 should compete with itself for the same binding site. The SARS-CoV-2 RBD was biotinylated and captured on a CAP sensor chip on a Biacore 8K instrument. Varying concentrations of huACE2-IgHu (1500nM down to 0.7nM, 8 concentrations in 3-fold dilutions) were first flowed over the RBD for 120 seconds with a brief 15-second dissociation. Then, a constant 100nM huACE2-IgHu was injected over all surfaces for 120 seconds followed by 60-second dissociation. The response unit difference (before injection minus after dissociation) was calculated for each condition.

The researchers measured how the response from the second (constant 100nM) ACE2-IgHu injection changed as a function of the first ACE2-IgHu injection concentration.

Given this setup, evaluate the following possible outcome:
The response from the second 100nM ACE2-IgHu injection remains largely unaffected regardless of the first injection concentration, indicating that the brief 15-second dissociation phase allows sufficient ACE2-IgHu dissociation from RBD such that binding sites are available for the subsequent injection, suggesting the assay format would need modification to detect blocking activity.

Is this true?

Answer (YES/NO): NO